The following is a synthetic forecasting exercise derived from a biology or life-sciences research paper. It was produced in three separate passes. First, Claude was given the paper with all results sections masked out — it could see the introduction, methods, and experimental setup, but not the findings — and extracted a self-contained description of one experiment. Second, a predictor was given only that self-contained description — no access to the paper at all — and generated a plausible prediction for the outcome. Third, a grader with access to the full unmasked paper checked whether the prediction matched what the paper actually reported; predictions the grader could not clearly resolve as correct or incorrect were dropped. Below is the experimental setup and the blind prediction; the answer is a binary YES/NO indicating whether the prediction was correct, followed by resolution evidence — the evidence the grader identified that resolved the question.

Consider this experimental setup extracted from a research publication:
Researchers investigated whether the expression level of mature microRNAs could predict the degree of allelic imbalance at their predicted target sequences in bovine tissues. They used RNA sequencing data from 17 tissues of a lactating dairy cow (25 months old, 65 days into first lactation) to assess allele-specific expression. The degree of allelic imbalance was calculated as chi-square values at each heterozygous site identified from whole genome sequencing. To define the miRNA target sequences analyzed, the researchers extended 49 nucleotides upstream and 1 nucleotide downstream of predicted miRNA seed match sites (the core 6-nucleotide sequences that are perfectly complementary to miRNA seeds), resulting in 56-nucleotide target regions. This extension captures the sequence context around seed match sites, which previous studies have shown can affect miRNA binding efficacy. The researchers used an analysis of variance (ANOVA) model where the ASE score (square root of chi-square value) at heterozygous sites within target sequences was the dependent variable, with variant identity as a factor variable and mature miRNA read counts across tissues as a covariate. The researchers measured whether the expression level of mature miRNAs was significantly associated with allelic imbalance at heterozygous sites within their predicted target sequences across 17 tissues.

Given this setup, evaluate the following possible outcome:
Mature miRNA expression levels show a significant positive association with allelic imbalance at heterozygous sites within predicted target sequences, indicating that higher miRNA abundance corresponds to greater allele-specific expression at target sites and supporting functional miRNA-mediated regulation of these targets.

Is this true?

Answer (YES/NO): NO